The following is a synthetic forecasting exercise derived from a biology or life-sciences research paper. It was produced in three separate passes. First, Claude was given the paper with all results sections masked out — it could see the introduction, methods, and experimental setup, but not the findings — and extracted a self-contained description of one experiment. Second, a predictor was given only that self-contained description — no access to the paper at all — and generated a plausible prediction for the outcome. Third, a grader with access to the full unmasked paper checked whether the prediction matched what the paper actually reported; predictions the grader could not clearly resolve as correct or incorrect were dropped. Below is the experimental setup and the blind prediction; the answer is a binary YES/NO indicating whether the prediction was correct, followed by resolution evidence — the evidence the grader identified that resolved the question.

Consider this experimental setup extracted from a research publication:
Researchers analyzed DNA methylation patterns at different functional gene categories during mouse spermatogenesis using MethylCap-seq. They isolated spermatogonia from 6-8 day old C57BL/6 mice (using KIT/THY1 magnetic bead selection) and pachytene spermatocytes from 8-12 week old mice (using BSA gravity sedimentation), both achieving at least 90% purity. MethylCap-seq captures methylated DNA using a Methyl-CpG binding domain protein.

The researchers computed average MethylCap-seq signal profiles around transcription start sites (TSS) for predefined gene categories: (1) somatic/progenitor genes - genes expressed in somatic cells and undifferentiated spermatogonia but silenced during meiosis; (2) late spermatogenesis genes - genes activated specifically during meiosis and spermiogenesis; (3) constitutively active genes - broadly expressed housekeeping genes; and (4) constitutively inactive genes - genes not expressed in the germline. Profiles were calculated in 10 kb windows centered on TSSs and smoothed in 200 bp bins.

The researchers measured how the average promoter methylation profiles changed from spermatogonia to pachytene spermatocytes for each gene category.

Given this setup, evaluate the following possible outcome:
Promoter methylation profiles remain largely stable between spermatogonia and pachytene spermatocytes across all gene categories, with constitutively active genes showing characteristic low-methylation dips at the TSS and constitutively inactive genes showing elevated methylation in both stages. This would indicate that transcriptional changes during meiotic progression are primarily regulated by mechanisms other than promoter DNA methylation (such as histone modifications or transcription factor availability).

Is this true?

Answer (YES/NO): NO